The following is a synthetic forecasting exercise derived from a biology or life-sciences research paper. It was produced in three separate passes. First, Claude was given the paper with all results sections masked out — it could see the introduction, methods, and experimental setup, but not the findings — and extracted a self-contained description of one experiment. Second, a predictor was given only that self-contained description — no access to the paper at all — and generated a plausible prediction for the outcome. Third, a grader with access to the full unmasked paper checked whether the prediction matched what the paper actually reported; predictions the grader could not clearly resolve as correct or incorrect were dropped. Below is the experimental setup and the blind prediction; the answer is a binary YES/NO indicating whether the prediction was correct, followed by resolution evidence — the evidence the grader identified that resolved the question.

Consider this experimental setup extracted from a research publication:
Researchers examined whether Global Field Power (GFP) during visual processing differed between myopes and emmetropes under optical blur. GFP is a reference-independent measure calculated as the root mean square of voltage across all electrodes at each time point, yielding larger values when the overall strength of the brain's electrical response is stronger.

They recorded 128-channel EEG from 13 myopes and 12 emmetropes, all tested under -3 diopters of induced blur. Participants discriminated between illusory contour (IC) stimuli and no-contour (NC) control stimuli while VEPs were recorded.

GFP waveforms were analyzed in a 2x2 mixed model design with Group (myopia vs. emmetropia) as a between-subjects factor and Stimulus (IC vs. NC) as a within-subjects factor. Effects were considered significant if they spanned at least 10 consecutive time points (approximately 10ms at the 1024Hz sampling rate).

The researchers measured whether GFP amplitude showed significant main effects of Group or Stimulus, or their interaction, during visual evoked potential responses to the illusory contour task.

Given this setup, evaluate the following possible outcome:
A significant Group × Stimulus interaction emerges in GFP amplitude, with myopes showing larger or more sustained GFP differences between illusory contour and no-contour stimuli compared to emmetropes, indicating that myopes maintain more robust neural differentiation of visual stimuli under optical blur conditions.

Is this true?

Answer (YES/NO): NO